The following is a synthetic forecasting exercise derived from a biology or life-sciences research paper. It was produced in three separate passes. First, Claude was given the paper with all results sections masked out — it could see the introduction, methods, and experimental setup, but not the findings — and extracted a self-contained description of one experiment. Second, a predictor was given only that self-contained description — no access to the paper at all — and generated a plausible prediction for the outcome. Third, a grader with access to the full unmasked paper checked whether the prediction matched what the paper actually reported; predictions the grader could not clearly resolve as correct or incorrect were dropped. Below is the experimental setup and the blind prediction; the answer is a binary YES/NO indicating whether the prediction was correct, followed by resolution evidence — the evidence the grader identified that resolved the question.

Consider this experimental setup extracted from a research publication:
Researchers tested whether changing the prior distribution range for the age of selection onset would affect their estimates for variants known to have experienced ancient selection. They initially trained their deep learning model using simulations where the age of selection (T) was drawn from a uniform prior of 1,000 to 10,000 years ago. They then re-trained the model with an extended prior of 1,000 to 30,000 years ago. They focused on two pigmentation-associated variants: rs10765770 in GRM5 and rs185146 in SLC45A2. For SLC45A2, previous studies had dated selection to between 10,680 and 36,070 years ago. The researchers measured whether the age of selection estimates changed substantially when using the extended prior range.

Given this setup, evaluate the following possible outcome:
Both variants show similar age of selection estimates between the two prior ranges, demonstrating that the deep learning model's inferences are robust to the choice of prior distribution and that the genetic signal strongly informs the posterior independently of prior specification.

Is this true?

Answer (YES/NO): NO